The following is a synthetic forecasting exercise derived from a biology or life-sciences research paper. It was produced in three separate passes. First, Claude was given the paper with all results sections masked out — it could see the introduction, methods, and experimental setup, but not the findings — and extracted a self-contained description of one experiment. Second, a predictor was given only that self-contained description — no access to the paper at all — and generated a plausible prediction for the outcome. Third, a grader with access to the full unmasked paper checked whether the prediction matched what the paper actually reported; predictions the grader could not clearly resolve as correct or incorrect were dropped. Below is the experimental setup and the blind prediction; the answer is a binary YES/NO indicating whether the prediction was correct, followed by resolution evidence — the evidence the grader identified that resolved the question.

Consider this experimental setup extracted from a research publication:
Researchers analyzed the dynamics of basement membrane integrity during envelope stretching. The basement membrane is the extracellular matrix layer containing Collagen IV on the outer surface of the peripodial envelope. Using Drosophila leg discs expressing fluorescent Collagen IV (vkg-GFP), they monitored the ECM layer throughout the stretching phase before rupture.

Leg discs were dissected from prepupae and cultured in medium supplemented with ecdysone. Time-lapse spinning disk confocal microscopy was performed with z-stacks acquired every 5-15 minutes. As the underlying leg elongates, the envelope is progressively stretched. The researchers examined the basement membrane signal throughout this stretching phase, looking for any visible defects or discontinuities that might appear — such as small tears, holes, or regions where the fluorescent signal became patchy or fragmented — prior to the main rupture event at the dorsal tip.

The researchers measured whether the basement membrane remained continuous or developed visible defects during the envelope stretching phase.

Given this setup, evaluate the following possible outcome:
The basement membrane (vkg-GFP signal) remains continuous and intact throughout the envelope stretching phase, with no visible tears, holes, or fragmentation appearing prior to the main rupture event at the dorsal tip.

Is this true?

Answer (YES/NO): NO